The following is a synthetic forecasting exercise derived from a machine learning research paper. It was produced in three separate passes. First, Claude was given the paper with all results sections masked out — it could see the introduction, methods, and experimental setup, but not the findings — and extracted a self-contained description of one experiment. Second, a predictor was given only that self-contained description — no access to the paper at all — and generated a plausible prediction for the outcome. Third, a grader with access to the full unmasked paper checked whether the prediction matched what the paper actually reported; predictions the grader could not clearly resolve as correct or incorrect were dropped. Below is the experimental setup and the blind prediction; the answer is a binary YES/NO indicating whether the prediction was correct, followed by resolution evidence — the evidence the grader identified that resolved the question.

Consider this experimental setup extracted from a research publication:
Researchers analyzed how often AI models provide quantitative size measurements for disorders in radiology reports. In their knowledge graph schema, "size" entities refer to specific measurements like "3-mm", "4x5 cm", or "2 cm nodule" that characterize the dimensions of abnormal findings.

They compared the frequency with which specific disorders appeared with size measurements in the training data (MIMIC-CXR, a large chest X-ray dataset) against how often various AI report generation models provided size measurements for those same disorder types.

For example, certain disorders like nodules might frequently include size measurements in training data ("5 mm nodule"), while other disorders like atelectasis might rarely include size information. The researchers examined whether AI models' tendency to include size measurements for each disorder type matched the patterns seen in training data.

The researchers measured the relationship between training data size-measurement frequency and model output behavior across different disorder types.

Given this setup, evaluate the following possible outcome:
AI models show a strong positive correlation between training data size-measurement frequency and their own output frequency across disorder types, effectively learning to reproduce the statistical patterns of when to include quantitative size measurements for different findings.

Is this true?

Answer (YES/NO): YES